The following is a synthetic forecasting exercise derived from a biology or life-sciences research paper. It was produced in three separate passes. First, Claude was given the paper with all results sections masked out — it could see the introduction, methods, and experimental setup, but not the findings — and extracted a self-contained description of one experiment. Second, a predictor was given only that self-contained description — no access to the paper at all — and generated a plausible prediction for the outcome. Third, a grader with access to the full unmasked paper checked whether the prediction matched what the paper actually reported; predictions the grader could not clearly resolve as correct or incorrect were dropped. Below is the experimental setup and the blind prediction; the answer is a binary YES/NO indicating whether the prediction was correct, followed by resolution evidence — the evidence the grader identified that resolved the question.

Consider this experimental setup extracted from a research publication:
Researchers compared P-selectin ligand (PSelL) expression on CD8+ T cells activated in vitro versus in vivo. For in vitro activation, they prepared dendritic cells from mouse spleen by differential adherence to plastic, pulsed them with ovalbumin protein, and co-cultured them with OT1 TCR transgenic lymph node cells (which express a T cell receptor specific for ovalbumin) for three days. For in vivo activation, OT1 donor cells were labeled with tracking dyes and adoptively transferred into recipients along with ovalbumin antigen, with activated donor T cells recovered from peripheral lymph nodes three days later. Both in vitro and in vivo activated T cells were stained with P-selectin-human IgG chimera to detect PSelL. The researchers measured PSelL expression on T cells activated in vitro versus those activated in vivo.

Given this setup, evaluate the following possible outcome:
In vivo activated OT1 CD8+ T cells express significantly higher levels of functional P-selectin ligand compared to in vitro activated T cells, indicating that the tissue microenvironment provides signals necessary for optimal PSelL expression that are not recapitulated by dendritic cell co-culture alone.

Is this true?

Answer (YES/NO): YES